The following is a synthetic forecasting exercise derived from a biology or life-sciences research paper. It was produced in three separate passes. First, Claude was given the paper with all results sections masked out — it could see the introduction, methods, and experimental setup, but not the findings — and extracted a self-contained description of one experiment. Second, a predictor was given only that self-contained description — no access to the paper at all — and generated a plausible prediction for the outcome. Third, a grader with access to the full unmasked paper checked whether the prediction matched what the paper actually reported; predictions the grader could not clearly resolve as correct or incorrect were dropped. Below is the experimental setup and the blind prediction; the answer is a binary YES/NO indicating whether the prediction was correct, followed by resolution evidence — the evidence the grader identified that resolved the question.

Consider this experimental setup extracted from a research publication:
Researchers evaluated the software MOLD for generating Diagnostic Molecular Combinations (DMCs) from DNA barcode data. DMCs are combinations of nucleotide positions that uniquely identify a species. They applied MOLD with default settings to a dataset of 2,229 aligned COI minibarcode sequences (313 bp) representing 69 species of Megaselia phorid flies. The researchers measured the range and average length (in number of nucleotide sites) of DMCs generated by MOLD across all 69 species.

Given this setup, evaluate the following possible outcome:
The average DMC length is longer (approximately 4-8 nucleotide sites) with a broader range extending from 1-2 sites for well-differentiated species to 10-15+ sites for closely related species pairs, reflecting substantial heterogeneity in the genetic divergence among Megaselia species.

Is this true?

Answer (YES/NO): NO